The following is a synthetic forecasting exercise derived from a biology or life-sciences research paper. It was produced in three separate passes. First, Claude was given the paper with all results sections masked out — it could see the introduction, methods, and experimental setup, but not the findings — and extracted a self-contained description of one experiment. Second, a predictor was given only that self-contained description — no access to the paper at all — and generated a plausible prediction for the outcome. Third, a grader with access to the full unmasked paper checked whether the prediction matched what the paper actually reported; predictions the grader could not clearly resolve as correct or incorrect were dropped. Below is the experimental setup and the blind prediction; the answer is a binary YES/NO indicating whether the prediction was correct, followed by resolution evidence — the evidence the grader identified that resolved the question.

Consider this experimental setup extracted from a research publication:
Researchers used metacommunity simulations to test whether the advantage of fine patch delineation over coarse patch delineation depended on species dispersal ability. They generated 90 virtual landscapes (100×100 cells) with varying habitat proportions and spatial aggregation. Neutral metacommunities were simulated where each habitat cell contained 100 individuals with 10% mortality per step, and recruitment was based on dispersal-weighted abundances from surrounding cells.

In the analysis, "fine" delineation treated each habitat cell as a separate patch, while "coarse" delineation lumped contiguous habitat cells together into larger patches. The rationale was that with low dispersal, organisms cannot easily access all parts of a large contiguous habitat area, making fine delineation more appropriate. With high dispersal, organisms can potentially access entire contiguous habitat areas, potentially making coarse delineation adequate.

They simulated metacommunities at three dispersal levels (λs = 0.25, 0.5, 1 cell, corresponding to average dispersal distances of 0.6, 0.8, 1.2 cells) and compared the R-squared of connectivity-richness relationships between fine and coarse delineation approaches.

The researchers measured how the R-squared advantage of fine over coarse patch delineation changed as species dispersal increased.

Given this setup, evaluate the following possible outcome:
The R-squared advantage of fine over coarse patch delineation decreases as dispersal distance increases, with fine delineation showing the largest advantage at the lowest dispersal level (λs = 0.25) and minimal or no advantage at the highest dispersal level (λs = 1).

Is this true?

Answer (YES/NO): YES